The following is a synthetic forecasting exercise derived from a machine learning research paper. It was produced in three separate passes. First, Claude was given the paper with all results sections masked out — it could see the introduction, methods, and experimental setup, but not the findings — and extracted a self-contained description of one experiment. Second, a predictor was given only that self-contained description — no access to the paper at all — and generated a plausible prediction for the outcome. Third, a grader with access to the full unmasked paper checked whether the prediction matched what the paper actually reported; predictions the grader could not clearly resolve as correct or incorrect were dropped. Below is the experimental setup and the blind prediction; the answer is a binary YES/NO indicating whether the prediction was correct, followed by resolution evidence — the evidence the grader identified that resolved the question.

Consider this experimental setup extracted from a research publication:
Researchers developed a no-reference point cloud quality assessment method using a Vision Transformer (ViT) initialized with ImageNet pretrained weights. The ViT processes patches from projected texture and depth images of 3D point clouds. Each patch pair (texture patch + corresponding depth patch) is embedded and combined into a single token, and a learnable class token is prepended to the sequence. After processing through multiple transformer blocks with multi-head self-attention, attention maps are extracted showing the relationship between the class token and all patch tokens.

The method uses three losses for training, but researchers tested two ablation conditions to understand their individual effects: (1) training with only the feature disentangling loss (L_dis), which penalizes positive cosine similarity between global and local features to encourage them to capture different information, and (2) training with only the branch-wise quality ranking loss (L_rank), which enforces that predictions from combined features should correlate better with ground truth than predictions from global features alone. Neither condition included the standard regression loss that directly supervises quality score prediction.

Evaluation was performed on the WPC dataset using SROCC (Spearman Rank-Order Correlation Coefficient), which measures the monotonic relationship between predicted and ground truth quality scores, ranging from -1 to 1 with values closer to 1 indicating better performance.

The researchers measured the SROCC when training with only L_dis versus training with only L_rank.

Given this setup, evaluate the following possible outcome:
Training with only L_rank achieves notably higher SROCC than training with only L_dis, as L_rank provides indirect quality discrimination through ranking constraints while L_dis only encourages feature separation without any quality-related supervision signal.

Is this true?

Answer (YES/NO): YES